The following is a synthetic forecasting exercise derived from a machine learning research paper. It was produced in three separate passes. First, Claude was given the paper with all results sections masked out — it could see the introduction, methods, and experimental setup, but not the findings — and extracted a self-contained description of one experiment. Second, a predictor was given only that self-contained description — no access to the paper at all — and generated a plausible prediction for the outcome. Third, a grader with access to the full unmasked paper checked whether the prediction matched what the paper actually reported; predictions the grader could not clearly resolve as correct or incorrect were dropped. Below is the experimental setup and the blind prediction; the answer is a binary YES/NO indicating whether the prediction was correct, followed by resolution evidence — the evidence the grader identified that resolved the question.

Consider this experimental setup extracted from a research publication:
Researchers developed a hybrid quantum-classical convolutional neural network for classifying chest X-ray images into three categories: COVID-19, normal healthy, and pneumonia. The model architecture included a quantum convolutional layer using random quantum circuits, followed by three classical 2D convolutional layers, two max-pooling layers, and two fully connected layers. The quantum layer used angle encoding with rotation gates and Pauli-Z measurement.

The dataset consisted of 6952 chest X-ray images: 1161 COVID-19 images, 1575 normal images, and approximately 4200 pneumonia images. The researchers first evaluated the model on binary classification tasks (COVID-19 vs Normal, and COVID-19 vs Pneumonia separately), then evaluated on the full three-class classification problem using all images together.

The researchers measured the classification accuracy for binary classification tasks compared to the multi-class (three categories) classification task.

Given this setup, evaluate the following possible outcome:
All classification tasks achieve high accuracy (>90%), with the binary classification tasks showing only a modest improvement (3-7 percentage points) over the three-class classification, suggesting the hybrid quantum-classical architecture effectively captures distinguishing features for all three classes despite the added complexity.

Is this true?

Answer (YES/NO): NO